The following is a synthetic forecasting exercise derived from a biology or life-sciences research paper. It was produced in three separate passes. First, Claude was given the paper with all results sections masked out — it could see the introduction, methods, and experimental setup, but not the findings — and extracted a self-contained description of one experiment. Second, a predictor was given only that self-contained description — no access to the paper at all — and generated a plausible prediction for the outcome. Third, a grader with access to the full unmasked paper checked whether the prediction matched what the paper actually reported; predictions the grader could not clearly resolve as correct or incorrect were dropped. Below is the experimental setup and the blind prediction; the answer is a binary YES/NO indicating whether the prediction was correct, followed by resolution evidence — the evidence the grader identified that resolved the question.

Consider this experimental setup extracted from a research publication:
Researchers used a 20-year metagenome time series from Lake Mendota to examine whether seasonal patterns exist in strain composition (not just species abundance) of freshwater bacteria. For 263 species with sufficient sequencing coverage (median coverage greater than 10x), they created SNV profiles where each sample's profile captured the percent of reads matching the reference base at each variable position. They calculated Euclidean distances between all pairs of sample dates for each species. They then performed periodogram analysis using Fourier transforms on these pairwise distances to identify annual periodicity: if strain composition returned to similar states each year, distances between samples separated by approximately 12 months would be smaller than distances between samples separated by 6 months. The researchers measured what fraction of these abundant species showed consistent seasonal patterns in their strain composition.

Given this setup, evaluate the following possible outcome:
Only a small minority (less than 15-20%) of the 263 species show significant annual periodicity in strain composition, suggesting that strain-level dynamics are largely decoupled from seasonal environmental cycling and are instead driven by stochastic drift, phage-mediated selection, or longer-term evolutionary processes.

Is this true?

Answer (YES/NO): NO